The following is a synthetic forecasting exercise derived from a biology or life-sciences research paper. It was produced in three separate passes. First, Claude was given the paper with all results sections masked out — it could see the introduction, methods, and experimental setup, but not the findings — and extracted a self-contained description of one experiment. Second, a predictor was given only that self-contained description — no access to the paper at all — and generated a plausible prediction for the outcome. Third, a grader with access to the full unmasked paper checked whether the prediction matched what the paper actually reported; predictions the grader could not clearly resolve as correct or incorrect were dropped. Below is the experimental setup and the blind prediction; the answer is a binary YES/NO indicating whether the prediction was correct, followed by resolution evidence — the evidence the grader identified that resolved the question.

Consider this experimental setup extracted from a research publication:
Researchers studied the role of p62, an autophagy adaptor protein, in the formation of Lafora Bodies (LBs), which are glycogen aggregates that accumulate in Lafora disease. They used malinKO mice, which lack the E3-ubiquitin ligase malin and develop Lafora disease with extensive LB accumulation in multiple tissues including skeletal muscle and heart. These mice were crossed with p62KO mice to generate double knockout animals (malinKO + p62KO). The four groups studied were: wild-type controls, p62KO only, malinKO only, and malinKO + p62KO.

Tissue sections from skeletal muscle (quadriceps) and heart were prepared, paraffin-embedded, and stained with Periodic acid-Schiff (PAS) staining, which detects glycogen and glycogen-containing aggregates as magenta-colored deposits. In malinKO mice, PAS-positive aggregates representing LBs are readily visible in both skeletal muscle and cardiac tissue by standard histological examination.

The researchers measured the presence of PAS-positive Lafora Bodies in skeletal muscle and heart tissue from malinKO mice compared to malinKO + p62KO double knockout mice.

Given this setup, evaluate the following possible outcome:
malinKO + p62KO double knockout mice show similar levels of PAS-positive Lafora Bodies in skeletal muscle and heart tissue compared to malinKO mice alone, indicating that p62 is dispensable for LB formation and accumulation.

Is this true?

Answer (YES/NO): NO